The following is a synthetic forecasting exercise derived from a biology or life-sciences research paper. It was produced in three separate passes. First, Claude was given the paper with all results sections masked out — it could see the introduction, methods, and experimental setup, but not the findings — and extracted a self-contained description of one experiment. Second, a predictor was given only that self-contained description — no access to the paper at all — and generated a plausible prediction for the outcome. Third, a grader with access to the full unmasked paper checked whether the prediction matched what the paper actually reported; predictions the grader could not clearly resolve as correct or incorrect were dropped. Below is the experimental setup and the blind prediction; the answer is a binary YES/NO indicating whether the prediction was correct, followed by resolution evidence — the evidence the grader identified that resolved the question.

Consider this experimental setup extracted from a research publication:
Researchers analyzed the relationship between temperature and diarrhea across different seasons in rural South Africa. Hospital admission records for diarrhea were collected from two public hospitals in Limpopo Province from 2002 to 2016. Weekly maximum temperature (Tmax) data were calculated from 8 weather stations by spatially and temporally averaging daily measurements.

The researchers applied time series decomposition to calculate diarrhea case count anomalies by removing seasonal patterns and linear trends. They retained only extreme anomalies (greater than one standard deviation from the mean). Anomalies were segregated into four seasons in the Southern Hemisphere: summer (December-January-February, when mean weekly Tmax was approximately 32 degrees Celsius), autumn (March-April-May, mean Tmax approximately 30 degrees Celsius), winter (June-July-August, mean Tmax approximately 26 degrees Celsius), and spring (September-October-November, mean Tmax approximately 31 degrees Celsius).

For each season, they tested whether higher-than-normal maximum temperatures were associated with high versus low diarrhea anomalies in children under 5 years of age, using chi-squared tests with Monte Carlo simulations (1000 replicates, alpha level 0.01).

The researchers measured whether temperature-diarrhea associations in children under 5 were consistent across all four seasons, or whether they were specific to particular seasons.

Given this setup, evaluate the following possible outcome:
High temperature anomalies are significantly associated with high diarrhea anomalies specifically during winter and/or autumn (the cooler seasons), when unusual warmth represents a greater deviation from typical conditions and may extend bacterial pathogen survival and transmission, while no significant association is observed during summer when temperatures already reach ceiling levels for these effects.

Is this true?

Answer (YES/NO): NO